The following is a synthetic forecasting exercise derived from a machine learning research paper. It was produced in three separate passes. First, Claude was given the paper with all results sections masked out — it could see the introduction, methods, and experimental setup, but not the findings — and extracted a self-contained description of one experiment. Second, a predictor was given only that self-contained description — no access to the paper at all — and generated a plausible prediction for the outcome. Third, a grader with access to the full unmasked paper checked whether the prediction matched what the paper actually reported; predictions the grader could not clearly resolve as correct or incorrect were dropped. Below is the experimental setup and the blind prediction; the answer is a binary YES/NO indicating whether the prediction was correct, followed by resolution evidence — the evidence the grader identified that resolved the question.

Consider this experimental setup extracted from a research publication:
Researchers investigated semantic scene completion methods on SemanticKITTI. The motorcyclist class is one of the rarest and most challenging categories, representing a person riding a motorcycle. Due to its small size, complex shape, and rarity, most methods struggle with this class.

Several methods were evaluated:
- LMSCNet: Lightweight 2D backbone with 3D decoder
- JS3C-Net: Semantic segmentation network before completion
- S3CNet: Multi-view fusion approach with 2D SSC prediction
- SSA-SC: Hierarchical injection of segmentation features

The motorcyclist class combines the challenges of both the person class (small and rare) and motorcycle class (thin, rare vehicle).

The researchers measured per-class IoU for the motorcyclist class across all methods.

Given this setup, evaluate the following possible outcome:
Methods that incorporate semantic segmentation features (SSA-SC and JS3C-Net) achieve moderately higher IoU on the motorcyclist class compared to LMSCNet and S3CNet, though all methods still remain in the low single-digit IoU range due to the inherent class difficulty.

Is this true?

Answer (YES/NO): NO